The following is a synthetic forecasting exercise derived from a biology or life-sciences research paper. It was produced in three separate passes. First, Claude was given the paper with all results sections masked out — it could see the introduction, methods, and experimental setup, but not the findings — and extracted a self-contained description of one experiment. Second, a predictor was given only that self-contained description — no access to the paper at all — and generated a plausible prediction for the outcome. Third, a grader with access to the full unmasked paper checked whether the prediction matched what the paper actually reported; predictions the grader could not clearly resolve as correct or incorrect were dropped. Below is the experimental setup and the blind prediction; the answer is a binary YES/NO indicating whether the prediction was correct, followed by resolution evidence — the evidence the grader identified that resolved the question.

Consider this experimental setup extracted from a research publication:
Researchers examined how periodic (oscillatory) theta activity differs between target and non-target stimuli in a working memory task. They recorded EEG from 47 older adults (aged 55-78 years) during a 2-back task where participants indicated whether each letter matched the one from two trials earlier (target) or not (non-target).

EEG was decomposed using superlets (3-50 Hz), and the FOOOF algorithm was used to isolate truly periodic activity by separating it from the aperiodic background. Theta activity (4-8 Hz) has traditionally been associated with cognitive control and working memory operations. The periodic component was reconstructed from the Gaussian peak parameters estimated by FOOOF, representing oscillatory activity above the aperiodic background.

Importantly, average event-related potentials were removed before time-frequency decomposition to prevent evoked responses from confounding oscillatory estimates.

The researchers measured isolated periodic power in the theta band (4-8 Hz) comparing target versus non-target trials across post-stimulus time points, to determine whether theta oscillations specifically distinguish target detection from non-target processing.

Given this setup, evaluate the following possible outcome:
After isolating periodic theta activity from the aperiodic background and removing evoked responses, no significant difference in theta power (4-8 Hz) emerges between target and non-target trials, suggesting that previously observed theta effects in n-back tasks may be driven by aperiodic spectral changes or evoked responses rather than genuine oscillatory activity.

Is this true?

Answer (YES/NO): YES